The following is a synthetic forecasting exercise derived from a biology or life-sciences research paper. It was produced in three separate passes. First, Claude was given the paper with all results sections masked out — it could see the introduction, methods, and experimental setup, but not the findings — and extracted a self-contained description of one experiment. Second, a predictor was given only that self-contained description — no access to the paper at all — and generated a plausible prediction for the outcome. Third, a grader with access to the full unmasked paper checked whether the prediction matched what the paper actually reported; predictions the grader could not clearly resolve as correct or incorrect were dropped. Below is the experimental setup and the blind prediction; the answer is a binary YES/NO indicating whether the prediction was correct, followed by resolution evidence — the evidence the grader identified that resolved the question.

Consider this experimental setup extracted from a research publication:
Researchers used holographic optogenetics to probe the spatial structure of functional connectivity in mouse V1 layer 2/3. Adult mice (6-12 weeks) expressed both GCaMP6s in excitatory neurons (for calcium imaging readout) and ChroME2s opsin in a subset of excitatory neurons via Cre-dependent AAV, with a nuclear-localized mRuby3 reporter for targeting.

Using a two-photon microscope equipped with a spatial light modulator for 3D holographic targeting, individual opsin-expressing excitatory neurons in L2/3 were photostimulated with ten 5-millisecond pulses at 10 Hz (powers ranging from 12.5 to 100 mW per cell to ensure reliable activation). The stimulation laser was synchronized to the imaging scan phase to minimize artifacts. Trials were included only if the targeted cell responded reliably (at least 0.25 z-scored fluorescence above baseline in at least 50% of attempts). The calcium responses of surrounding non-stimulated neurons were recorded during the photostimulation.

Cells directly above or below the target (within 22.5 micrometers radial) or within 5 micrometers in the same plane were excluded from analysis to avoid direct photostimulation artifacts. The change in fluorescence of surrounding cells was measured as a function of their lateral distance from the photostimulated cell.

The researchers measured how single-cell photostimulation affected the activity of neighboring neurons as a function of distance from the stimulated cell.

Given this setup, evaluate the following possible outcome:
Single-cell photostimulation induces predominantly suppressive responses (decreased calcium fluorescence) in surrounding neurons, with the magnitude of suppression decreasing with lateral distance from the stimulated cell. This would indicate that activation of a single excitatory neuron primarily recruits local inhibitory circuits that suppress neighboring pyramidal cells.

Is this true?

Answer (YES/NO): NO